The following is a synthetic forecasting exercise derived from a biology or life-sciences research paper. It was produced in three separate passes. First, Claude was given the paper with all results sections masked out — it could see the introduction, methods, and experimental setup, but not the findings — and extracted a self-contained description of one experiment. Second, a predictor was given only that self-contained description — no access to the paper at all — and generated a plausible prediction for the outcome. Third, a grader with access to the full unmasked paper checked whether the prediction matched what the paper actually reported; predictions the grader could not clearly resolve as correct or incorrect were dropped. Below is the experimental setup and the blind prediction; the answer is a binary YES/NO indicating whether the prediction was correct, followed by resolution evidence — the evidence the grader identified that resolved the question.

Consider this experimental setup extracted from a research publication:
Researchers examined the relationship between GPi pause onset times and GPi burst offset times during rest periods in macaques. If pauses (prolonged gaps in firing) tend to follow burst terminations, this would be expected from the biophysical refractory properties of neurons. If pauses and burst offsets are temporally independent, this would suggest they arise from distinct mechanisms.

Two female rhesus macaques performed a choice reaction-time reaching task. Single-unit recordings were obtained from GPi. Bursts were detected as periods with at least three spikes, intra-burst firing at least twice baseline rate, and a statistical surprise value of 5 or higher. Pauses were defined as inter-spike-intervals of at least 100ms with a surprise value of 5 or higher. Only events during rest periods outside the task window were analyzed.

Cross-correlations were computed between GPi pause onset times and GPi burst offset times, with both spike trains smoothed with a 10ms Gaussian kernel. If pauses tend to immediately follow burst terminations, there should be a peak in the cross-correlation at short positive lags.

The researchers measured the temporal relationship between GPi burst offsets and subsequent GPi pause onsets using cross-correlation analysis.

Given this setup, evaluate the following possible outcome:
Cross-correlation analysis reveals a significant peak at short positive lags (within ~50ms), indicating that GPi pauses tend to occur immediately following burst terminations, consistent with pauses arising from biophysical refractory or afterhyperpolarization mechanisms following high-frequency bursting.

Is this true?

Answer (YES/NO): NO